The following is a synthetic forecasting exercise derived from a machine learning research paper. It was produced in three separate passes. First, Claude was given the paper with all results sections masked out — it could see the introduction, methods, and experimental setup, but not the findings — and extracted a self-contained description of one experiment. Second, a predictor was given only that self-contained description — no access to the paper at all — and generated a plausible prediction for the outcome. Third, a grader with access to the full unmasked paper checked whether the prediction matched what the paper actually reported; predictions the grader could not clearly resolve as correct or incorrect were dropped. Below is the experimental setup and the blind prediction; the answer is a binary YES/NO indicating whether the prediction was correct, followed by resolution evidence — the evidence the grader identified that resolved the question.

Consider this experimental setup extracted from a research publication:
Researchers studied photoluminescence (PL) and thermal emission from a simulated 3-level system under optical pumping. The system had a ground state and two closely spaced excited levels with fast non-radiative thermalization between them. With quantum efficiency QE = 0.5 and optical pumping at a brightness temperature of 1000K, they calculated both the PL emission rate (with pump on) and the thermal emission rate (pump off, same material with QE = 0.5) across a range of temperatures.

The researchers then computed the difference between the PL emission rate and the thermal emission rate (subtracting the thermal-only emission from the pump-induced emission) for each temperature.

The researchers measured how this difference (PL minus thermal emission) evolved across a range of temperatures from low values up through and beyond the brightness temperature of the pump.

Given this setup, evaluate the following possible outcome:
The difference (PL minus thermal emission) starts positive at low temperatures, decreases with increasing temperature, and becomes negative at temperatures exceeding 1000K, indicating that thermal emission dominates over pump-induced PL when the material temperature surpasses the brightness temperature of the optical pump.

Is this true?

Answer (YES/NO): NO